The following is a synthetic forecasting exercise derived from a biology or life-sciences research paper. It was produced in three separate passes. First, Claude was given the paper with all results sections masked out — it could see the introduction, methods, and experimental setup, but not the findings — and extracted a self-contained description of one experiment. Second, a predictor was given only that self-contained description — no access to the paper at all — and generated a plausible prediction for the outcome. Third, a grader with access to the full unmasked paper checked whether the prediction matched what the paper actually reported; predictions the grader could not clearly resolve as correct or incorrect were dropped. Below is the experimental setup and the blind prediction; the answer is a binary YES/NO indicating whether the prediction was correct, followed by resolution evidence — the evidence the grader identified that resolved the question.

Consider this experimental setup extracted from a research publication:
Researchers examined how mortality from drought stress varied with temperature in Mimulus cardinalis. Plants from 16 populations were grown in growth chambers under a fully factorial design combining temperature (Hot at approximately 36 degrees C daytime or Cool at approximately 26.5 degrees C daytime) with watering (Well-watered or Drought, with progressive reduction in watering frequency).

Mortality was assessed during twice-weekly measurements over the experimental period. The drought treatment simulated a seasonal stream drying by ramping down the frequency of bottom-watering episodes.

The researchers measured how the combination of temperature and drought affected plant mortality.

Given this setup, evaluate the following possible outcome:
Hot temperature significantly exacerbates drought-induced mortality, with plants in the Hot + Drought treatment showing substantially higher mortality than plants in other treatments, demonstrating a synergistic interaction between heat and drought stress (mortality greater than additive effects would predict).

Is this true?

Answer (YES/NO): NO